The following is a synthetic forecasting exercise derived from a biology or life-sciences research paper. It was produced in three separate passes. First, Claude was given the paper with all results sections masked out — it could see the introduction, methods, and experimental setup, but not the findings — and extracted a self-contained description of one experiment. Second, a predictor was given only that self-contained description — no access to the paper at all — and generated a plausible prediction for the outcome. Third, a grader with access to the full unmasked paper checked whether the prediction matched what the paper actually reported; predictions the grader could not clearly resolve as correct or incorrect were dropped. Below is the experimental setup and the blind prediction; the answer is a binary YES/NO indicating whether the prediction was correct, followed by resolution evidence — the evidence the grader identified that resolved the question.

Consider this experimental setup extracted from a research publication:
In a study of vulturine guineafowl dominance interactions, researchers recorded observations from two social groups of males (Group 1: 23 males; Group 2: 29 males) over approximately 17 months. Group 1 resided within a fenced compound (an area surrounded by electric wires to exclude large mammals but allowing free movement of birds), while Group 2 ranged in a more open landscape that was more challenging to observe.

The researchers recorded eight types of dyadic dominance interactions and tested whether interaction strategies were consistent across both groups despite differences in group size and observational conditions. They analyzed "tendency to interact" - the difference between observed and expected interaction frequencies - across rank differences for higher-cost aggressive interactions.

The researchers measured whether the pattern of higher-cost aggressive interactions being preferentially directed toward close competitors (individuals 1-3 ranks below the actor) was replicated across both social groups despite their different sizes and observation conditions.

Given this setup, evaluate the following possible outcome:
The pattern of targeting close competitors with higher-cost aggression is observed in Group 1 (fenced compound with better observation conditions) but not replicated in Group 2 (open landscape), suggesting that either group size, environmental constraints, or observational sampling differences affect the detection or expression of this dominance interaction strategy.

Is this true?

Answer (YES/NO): NO